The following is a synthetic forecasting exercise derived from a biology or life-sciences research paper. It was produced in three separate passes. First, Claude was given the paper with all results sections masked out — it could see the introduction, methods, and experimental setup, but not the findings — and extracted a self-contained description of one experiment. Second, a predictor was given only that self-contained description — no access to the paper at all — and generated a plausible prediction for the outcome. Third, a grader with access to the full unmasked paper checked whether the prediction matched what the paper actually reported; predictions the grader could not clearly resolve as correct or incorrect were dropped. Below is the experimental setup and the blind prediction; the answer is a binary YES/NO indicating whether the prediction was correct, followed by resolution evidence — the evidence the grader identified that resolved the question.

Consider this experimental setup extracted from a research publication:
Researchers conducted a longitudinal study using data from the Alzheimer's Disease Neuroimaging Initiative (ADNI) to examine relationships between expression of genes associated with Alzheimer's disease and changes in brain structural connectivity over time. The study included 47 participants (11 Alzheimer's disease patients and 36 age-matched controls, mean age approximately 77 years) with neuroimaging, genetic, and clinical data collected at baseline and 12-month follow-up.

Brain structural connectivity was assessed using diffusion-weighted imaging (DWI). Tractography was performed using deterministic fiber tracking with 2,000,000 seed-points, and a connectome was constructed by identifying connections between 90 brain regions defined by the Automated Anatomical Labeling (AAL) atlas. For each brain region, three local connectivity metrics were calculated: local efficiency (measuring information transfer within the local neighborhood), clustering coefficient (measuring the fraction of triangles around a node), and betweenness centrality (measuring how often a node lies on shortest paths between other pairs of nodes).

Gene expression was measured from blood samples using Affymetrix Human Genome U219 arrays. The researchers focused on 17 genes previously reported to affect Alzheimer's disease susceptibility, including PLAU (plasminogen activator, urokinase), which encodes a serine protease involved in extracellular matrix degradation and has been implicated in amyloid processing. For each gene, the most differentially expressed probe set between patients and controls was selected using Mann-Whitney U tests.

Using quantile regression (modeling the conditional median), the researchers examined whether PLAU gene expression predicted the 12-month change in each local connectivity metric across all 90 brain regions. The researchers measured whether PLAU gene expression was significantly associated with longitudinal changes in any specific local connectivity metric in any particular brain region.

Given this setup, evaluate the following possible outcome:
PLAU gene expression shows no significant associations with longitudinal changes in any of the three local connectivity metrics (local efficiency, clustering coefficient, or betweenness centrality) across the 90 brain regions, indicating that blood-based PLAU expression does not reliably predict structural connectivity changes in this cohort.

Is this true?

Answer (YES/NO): NO